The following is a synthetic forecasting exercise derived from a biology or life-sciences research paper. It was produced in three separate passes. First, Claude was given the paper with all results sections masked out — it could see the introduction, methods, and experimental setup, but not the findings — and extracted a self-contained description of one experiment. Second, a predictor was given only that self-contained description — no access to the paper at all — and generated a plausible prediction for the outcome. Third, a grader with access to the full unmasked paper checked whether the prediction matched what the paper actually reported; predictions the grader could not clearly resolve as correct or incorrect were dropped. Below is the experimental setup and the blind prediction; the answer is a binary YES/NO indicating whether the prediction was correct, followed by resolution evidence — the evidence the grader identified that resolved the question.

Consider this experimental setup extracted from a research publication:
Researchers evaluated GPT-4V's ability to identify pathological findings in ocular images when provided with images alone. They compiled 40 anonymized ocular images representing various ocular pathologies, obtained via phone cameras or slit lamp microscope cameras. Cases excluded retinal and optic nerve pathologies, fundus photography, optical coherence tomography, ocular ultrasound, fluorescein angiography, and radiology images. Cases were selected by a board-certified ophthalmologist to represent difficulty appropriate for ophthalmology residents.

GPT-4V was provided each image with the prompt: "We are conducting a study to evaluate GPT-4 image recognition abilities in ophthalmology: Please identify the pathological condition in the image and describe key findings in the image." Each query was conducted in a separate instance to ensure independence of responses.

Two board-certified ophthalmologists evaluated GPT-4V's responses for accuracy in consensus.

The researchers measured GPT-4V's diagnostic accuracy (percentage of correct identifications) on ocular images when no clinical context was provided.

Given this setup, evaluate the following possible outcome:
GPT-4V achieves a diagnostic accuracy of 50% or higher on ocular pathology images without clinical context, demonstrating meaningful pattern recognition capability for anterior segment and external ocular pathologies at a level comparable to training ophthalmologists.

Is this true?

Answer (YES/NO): NO